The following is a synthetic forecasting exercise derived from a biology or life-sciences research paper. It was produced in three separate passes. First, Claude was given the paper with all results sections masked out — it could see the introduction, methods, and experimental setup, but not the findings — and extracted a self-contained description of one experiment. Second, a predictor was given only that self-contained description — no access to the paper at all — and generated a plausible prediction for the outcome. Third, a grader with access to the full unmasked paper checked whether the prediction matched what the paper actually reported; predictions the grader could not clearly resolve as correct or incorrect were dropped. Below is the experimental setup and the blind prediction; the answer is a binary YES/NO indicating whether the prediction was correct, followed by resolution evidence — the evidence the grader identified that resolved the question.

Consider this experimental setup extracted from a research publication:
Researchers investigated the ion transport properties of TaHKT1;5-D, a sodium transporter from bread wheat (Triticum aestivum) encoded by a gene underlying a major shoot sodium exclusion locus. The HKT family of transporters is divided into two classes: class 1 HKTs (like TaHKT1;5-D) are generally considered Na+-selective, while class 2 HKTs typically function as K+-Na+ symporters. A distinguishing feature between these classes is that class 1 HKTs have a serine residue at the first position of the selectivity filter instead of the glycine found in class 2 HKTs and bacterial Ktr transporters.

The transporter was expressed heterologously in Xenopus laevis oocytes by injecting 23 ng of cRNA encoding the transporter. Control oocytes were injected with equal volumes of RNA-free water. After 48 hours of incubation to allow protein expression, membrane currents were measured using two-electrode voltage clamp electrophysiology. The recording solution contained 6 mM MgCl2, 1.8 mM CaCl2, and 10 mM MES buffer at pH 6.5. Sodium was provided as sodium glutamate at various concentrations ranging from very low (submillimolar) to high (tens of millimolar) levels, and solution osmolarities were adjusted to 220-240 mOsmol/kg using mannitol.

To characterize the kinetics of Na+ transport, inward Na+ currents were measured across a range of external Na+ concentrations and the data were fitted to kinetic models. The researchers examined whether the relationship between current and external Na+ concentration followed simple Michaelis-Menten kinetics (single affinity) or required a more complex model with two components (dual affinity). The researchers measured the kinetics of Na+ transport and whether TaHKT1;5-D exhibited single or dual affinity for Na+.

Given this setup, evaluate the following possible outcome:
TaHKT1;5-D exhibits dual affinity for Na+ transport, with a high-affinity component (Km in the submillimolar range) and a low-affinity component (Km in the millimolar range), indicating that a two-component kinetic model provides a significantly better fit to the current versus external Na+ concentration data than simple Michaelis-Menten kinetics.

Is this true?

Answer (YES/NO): YES